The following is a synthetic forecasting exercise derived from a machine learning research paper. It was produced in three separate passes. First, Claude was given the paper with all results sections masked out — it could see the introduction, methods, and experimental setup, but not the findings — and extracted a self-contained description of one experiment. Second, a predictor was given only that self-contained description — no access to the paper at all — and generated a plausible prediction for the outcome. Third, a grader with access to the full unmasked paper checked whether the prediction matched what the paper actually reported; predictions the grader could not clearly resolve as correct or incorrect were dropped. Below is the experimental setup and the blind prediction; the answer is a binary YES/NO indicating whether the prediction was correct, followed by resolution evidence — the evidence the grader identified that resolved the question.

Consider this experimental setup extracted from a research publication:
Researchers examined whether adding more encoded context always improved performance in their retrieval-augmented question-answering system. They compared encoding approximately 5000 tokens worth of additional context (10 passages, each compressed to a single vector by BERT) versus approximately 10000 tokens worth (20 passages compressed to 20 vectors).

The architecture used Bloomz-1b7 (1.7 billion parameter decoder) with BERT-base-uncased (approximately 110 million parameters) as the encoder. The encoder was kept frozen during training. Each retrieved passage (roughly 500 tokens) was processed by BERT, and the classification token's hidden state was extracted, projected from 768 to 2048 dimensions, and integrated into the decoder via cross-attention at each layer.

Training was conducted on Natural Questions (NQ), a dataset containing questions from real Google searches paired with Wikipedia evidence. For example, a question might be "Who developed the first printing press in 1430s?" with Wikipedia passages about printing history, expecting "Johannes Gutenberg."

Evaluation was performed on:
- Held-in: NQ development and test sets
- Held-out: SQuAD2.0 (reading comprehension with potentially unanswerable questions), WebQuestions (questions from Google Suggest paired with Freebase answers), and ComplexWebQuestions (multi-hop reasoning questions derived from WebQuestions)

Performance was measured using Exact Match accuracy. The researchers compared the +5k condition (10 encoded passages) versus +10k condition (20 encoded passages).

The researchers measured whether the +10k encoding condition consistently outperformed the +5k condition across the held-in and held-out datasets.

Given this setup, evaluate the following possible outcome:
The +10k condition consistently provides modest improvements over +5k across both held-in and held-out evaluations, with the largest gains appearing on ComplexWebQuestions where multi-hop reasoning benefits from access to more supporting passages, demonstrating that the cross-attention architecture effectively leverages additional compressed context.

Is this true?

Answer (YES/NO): NO